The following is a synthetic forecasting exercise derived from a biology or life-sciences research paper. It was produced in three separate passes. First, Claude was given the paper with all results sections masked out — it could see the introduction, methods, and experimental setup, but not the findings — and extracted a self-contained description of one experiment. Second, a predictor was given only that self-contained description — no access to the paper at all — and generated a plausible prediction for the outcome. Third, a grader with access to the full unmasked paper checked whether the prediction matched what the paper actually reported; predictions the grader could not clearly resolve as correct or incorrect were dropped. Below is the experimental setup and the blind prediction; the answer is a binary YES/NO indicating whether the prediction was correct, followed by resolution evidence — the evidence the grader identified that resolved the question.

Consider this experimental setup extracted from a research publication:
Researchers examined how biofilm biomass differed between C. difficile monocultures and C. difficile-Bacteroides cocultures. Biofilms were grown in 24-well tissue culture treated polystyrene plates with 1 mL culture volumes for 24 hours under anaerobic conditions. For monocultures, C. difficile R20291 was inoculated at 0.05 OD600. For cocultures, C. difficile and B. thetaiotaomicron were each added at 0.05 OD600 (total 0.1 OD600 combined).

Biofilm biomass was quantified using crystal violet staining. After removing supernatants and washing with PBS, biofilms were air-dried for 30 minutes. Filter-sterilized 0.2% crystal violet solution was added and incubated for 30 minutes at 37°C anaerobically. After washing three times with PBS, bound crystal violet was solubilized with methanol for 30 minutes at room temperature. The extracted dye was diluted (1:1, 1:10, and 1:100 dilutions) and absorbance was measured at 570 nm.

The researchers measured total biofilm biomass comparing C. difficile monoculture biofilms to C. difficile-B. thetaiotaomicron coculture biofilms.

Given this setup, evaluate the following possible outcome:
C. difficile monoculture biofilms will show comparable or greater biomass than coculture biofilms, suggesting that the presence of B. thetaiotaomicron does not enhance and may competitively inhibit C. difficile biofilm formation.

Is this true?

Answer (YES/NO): YES